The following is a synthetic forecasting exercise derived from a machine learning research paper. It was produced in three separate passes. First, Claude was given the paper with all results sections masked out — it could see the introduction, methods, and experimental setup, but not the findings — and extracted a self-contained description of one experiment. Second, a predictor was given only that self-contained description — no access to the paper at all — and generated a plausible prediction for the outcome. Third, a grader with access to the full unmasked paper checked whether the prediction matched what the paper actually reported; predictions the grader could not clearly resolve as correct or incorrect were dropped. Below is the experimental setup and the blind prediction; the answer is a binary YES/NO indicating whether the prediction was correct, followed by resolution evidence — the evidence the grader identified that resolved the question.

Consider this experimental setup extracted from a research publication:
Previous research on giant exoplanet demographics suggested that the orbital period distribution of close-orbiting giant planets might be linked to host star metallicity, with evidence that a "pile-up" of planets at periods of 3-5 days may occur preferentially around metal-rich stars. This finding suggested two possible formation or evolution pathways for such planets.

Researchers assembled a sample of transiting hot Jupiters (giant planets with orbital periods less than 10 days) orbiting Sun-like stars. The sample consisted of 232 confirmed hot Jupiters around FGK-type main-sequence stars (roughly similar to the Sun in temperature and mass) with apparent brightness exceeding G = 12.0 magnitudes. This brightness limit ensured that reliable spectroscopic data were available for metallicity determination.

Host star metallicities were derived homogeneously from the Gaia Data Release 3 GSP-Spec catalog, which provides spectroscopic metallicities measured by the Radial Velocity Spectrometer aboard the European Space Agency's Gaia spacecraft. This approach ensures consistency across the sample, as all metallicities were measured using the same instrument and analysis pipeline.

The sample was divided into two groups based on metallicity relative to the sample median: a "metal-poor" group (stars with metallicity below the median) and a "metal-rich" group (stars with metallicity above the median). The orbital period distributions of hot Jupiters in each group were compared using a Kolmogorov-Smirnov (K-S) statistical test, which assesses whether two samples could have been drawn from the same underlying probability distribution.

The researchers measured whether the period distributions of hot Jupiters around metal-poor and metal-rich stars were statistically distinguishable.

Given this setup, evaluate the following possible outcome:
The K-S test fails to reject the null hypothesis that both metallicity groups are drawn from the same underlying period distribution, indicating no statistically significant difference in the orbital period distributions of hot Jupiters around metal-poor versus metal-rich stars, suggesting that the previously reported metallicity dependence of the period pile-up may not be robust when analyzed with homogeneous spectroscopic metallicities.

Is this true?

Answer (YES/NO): YES